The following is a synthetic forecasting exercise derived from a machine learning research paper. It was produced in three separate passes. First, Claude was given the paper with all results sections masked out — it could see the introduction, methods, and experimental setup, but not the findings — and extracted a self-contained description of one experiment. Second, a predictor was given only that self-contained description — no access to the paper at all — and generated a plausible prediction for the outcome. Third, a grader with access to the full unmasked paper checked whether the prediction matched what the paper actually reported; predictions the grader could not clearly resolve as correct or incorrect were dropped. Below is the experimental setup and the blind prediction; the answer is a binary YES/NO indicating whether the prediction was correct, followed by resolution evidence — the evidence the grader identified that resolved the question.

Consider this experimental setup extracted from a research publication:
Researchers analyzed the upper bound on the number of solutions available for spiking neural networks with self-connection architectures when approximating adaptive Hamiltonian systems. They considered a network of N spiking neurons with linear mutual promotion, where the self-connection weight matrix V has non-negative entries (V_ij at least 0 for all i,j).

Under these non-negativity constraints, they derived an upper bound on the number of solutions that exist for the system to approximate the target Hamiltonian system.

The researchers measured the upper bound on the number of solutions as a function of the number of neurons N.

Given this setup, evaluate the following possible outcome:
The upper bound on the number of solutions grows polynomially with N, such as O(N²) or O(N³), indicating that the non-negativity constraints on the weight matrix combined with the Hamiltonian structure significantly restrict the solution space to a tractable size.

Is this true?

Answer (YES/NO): NO